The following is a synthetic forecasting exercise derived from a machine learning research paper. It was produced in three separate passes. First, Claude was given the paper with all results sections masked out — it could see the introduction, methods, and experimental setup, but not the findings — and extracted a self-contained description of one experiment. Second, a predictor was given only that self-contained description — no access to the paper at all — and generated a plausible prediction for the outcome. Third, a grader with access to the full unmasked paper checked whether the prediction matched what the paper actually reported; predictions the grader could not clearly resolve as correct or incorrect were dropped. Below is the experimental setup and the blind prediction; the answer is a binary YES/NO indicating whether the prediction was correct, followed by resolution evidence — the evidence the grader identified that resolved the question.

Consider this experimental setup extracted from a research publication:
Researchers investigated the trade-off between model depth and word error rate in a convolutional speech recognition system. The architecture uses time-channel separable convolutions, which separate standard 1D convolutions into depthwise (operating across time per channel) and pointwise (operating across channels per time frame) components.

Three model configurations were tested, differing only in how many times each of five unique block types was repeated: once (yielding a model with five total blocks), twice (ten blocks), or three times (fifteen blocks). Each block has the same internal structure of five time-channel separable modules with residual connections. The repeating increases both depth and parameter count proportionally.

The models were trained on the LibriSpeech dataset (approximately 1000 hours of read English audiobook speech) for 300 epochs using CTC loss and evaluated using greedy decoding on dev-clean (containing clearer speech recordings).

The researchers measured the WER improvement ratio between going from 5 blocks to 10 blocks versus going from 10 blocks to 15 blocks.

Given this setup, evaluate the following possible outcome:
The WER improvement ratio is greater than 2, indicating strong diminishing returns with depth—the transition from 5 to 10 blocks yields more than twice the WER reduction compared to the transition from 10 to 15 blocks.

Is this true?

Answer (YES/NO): YES